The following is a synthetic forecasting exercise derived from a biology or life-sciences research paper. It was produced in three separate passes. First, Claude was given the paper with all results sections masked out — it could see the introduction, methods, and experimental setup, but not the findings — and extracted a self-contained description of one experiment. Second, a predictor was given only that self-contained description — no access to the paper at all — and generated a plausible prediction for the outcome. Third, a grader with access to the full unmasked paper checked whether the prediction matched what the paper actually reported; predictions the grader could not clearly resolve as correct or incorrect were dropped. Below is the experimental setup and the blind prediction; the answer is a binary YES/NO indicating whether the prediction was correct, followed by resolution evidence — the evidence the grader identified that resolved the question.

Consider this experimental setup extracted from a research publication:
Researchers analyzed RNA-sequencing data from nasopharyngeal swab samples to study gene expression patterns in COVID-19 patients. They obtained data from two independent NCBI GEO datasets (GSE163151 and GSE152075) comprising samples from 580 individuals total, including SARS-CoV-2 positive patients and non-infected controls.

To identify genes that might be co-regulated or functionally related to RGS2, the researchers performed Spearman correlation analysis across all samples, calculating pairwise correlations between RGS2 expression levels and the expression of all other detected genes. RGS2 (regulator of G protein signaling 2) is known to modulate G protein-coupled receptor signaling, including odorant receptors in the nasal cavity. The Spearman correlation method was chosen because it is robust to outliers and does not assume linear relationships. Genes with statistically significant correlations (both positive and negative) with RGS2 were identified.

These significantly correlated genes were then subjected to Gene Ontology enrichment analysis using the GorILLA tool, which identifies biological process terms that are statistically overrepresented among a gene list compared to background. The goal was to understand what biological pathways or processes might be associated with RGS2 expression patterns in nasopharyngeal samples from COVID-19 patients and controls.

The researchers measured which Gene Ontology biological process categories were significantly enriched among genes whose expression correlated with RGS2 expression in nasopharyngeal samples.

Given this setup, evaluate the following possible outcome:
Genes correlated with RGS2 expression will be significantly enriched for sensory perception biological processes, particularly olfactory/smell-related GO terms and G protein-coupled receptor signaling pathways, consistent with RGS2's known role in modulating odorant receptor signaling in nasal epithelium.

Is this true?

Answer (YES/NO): NO